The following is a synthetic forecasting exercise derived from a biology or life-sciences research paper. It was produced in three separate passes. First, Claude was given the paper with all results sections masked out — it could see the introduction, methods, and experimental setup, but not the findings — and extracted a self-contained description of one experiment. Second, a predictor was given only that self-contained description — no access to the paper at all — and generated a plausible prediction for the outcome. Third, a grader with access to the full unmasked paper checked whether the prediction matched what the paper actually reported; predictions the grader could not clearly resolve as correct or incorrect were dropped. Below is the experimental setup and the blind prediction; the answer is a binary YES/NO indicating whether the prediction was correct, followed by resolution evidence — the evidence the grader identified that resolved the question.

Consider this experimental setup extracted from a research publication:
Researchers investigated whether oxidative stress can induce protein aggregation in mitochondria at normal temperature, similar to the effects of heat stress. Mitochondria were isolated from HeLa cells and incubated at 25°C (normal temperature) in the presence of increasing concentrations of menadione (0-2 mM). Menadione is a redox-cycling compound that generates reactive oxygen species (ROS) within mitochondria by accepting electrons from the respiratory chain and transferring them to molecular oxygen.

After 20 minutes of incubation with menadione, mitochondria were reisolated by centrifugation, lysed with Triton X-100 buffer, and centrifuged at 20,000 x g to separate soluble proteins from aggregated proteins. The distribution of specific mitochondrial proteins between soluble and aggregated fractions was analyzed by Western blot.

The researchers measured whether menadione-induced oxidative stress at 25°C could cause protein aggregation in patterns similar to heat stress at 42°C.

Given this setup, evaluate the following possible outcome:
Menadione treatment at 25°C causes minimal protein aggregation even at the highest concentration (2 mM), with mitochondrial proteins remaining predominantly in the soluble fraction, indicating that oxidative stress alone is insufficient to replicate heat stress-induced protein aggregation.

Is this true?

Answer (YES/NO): NO